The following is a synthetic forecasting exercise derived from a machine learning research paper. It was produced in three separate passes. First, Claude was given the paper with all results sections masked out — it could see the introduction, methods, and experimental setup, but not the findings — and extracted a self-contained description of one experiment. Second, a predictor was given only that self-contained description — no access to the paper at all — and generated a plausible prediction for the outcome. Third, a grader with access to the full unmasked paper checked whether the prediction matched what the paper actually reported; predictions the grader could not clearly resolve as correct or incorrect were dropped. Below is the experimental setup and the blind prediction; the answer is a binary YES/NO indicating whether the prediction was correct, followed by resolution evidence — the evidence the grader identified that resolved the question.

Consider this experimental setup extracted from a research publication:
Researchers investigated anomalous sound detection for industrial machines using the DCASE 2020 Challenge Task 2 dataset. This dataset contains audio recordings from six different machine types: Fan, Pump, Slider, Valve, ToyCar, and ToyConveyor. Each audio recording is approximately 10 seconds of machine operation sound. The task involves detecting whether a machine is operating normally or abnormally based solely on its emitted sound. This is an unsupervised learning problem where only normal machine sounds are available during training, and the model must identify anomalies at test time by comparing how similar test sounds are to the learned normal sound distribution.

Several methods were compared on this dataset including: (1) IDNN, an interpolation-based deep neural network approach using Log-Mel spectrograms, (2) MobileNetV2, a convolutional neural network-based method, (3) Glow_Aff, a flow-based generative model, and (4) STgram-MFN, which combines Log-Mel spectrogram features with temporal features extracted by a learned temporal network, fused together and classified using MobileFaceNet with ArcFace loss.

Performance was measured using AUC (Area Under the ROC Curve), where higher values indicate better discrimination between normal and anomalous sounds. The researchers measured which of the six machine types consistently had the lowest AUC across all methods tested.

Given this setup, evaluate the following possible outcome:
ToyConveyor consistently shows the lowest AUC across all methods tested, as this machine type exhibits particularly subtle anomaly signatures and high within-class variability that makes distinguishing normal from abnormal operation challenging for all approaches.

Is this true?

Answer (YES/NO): NO